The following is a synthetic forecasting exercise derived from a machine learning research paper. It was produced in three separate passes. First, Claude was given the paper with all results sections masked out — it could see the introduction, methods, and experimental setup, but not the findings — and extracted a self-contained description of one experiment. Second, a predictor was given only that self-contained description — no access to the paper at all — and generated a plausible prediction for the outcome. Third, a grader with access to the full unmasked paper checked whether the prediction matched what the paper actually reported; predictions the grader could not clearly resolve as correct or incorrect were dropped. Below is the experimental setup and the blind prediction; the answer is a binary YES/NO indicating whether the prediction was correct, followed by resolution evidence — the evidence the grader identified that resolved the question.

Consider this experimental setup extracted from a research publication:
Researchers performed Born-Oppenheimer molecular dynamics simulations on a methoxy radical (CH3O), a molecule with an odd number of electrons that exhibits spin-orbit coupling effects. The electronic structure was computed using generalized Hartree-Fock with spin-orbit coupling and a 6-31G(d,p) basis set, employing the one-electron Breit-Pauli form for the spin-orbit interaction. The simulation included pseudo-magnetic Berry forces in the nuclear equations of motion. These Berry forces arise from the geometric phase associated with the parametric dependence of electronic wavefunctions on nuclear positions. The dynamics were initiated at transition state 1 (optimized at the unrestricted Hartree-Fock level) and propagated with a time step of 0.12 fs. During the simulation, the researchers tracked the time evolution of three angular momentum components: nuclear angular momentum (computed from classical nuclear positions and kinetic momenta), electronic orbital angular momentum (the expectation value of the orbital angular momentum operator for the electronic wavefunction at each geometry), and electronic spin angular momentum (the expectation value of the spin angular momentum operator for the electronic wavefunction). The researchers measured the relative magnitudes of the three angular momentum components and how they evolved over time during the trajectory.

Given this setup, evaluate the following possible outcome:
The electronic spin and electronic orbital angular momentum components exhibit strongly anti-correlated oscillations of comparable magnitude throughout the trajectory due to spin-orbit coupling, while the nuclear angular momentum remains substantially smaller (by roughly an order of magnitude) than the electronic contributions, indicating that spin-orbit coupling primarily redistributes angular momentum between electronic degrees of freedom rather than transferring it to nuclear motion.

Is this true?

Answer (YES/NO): NO